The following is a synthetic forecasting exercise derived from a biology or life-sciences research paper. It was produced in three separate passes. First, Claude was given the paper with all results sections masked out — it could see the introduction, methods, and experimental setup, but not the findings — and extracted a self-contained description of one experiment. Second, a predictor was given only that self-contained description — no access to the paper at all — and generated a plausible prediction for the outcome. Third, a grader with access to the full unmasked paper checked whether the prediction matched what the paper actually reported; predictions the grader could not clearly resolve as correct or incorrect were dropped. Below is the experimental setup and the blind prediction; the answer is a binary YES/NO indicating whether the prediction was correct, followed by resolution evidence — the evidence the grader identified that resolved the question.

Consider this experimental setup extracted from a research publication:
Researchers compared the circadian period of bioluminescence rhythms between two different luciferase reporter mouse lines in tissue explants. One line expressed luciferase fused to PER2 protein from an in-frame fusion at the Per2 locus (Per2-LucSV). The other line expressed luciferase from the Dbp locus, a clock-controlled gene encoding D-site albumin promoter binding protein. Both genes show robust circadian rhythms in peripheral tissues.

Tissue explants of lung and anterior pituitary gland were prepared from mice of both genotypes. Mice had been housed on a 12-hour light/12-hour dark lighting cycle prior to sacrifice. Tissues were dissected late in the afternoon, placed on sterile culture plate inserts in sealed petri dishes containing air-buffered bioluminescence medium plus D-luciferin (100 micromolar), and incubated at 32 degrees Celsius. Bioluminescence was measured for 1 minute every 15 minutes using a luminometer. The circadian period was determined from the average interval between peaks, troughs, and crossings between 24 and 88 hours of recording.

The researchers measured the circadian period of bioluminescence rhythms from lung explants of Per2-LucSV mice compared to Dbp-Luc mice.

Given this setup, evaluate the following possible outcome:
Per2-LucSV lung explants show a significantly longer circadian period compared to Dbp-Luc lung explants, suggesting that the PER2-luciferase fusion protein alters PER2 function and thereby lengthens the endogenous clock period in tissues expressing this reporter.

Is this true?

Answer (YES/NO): YES